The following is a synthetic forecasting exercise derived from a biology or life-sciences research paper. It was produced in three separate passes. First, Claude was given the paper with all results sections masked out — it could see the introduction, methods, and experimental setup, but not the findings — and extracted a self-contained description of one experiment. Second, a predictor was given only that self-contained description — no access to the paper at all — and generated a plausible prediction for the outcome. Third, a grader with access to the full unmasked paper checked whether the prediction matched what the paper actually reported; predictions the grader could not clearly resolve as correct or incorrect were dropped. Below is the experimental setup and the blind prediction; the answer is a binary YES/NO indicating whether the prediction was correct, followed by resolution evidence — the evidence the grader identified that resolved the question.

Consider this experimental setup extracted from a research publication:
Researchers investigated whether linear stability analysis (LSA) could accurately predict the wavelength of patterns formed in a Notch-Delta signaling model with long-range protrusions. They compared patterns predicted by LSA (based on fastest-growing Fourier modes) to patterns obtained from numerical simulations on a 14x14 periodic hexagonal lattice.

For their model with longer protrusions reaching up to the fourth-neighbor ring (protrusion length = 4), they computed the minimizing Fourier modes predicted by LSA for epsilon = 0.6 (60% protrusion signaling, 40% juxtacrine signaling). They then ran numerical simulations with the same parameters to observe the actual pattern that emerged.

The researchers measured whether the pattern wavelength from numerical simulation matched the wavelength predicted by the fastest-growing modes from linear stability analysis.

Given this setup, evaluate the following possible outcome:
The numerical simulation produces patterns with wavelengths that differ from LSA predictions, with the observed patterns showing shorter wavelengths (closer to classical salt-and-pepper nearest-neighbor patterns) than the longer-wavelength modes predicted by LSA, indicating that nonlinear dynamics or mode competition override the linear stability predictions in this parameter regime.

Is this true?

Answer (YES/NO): NO